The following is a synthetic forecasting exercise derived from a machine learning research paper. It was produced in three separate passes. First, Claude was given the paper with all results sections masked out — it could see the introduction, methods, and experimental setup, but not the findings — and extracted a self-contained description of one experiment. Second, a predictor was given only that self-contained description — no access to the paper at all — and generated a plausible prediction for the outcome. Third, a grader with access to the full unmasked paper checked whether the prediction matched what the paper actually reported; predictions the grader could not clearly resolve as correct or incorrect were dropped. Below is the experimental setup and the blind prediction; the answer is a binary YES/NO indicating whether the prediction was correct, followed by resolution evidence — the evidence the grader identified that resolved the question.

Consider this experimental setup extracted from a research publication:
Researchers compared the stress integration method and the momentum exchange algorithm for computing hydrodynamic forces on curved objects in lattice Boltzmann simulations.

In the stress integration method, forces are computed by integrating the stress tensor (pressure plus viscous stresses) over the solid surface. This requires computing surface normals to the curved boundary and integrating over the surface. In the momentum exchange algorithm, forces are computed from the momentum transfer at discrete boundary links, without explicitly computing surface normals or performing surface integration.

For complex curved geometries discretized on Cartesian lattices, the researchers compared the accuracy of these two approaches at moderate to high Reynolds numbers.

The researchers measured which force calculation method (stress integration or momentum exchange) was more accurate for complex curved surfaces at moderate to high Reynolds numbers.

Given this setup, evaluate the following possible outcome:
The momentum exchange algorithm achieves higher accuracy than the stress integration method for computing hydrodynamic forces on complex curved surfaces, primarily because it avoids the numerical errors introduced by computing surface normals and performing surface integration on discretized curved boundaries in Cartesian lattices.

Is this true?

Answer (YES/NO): YES